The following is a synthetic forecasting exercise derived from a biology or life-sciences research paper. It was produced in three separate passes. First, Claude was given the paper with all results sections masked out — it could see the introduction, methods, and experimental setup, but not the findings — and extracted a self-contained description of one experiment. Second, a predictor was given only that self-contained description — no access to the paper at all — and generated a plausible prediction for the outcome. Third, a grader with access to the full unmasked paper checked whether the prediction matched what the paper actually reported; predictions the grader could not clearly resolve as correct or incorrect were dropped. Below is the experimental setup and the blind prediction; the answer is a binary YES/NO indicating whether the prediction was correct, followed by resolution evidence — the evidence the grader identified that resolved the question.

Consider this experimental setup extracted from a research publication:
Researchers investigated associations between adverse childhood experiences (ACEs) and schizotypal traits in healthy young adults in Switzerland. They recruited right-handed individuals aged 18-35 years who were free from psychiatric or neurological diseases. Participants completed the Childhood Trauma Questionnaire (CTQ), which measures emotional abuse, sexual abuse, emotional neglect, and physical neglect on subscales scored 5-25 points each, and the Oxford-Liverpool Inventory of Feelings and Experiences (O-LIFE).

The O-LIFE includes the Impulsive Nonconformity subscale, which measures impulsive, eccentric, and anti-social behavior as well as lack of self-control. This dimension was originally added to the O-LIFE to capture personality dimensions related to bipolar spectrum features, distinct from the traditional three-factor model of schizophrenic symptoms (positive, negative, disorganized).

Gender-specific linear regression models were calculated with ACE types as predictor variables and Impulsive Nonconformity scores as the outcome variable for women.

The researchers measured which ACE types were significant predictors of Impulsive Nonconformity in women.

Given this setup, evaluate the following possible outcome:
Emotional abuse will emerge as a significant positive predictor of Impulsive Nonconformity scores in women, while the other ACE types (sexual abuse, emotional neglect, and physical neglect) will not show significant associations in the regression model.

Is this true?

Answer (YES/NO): YES